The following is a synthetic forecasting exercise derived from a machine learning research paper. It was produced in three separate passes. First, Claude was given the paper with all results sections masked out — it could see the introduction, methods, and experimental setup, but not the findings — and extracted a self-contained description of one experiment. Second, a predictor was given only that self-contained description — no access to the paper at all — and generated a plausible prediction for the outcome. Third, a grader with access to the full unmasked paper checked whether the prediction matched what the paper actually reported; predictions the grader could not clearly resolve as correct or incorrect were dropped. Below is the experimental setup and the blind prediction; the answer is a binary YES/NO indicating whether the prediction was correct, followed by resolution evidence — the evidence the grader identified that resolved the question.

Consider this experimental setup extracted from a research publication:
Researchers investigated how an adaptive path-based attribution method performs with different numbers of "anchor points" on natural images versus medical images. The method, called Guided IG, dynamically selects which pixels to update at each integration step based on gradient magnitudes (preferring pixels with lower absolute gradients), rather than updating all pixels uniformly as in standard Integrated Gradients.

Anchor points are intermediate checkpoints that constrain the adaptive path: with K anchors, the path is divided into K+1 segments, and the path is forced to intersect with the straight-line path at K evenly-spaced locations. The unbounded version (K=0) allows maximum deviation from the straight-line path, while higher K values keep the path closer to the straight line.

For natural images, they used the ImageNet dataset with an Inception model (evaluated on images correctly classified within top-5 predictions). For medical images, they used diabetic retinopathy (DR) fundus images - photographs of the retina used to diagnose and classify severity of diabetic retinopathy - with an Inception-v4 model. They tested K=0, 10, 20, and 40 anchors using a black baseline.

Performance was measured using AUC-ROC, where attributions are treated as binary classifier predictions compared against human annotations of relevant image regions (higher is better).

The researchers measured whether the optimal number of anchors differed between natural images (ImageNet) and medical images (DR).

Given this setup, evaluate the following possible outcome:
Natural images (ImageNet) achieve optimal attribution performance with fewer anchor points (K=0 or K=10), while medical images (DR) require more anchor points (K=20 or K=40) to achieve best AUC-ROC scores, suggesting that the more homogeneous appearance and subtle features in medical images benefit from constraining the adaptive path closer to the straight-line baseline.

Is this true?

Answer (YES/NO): YES